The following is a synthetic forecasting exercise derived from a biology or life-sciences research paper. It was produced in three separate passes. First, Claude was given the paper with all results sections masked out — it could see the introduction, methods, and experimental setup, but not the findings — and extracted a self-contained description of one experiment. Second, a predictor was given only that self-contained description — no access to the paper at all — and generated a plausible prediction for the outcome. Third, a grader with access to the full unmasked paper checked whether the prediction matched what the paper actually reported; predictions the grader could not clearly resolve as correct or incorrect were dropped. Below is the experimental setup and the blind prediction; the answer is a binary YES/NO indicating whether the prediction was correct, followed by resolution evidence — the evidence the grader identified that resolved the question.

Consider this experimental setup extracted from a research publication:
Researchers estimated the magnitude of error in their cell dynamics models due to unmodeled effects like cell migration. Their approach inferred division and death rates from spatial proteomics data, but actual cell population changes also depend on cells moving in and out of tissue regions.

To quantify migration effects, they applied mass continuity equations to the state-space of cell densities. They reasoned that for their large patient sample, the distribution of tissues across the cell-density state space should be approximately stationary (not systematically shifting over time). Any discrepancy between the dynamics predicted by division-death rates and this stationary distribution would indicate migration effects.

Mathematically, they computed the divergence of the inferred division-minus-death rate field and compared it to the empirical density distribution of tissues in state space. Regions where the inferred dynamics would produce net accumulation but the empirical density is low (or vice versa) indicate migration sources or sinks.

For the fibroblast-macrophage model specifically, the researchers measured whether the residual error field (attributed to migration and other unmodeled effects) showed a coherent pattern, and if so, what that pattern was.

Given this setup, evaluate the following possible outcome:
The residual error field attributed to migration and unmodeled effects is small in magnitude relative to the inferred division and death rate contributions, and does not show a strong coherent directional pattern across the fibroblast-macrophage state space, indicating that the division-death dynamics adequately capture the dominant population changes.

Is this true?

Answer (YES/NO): NO